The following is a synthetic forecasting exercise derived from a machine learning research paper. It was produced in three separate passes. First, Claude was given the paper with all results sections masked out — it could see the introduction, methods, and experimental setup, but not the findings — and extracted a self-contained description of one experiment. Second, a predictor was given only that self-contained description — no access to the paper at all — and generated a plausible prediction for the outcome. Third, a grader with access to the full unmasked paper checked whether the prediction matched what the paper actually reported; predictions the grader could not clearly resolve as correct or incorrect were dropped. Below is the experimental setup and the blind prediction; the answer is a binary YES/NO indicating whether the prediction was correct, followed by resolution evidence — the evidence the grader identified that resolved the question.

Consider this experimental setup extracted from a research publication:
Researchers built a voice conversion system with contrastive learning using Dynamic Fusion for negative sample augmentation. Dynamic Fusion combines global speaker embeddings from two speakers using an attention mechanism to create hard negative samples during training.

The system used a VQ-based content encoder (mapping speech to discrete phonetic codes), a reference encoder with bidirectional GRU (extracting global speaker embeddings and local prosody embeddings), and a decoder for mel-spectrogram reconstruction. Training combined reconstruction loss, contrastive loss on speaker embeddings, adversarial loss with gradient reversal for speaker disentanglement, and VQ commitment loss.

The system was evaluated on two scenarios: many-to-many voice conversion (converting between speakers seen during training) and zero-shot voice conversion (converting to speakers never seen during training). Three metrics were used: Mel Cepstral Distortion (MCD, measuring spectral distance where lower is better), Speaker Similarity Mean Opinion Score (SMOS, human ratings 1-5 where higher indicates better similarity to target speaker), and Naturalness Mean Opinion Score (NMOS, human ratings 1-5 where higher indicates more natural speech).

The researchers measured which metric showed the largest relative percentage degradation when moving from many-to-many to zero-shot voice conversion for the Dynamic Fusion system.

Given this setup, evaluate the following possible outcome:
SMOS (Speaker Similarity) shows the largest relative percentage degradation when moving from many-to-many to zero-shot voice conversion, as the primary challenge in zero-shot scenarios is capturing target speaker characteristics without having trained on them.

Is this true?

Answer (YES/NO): NO